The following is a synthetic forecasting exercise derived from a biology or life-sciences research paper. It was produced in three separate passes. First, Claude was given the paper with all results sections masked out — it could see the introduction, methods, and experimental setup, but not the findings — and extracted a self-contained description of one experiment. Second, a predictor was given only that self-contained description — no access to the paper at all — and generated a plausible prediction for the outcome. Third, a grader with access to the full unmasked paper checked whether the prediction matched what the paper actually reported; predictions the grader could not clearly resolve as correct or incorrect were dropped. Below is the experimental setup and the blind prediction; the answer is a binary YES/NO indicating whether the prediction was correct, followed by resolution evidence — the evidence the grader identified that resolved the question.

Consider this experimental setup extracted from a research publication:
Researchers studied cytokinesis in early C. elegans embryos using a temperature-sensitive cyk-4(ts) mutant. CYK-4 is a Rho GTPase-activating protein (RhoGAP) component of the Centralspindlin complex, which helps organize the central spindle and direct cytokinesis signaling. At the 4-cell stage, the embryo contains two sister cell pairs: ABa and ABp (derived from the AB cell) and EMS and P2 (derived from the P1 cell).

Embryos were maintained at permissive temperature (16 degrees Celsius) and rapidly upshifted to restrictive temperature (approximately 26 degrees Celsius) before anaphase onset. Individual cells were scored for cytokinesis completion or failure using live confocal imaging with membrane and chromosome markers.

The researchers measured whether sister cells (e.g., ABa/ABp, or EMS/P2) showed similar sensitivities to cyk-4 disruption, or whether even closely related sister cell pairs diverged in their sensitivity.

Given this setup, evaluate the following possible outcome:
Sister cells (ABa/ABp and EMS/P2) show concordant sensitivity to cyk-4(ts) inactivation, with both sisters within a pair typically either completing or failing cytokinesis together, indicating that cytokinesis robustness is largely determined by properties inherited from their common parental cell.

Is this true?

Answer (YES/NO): NO